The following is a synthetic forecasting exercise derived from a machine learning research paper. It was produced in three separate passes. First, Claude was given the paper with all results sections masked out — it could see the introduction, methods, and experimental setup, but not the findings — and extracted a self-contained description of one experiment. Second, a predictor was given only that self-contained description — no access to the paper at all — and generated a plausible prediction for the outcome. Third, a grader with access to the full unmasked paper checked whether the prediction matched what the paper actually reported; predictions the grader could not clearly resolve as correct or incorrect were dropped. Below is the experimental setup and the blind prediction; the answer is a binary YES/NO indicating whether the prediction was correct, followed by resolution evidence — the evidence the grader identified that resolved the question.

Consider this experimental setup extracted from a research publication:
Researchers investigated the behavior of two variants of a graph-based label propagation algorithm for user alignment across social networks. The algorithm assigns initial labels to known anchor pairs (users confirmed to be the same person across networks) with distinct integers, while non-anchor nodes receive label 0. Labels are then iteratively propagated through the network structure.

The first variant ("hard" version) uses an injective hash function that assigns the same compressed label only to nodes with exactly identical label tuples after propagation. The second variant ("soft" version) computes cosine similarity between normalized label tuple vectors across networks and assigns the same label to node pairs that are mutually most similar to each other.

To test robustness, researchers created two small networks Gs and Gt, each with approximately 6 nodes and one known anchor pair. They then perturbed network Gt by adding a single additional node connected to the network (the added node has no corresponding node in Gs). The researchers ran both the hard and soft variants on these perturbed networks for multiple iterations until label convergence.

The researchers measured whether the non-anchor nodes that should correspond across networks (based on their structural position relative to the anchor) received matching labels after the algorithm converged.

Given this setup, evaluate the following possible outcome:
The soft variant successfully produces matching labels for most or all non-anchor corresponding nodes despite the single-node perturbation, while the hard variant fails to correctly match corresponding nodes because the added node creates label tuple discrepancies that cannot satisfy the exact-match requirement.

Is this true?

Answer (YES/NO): YES